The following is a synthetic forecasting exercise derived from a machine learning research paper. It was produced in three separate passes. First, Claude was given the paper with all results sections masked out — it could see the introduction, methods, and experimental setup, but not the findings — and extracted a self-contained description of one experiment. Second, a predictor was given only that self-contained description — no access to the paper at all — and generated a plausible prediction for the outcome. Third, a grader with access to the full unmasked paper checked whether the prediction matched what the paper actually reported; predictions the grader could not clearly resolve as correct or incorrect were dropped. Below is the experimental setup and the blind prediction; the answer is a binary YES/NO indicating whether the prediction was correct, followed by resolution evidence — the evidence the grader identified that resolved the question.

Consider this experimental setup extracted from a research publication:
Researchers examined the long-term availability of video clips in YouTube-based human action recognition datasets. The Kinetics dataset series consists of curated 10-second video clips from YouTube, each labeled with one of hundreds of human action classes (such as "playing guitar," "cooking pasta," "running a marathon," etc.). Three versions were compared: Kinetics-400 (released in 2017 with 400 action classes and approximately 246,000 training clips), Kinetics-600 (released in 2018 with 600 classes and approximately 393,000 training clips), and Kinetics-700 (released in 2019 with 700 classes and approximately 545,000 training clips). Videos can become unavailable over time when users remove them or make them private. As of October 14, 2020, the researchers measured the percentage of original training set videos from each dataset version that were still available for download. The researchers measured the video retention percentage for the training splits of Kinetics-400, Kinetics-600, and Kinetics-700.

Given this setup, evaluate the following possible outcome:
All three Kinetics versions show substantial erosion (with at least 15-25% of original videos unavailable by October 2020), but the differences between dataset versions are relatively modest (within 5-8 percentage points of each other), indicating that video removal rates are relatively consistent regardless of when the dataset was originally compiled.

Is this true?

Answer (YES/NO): NO